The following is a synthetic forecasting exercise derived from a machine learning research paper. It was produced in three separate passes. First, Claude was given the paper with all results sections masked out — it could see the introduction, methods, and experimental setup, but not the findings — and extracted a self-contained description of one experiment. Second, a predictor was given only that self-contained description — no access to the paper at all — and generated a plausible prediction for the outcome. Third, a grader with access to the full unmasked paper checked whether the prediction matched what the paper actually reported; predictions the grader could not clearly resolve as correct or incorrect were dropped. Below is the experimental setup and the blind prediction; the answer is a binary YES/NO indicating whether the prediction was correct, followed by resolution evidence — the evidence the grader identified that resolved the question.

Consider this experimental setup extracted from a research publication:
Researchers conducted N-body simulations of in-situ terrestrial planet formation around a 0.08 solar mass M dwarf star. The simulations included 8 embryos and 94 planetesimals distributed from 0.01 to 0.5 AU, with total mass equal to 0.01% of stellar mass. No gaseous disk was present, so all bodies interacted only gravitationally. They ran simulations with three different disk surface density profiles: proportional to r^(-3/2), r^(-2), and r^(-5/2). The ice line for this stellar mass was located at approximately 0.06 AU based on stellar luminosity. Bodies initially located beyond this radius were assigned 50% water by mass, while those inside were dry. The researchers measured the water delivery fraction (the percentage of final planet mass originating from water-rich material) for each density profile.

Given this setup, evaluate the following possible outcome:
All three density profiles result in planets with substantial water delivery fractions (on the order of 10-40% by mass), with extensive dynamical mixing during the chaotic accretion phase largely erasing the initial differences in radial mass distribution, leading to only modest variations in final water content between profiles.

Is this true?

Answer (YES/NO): NO